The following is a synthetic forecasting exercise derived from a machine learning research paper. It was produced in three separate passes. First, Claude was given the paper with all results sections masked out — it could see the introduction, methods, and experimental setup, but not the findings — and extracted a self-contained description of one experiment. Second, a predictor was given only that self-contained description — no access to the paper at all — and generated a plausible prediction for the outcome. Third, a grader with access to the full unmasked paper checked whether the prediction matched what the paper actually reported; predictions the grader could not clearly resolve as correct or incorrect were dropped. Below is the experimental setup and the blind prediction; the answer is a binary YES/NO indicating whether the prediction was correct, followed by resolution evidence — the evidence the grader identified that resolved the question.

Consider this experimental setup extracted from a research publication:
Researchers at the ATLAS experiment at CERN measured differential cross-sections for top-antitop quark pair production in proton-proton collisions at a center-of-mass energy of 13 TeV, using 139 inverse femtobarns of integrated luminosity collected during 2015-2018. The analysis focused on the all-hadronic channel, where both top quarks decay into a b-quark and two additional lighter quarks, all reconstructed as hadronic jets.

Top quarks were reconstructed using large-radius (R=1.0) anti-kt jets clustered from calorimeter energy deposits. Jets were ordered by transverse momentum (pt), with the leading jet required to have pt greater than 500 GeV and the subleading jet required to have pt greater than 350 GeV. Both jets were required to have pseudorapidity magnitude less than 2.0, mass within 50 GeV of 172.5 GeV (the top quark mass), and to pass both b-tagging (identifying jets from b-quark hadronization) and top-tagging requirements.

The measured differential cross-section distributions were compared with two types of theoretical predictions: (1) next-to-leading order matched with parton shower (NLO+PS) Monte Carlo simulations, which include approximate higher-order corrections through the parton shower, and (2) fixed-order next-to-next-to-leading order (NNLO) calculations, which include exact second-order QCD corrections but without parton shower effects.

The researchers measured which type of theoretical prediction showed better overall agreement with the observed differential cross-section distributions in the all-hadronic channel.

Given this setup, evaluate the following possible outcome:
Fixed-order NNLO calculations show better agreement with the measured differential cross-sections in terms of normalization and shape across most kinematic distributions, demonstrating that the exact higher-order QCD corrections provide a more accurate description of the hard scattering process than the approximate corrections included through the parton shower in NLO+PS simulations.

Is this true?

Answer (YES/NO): YES